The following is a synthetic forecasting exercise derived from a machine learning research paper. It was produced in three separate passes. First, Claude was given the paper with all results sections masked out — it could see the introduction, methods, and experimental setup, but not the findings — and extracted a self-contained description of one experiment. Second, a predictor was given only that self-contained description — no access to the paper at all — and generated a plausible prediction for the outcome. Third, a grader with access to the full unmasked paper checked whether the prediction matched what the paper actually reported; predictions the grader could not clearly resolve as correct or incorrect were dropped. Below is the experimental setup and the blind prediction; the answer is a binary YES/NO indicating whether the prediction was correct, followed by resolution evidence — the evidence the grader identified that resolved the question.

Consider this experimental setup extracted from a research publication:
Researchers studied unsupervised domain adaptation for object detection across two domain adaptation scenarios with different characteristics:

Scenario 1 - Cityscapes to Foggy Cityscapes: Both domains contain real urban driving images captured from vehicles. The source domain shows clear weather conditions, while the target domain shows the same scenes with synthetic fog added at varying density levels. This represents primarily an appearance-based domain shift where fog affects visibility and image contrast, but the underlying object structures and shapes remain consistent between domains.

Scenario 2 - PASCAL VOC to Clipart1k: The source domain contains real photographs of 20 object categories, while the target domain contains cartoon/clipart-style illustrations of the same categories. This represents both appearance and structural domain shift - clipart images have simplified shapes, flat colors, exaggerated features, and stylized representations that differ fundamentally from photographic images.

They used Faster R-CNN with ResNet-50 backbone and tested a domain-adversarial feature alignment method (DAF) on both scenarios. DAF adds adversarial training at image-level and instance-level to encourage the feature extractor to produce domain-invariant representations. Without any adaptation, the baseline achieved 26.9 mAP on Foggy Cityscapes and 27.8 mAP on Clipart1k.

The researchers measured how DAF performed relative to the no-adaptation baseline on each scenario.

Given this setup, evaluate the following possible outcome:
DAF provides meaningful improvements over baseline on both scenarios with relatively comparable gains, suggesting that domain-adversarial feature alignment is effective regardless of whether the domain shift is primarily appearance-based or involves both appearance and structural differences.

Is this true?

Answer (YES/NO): NO